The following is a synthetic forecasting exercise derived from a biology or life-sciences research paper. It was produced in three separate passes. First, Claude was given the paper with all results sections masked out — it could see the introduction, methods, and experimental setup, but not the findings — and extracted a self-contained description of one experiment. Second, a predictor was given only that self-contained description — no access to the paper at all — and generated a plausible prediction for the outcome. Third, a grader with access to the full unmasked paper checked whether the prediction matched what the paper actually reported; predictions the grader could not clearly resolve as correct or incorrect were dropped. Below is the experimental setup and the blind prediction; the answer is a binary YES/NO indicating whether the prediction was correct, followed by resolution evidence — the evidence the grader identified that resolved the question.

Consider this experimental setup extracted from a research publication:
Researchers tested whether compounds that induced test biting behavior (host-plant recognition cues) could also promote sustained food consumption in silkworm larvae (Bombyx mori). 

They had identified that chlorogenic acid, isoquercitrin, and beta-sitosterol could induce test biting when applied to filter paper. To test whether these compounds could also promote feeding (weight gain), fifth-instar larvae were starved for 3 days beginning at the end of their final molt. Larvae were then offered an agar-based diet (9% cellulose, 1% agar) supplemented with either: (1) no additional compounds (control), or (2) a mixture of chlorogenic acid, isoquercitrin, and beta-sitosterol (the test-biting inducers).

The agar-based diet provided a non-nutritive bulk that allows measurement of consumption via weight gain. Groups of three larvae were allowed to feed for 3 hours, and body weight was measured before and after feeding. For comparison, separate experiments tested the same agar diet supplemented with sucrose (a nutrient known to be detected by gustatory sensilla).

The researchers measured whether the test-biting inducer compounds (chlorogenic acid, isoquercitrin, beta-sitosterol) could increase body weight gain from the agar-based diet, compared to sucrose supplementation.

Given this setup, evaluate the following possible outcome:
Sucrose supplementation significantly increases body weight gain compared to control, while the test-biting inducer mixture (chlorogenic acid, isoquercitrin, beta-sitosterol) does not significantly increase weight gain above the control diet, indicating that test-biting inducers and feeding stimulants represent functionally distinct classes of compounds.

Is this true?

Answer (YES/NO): YES